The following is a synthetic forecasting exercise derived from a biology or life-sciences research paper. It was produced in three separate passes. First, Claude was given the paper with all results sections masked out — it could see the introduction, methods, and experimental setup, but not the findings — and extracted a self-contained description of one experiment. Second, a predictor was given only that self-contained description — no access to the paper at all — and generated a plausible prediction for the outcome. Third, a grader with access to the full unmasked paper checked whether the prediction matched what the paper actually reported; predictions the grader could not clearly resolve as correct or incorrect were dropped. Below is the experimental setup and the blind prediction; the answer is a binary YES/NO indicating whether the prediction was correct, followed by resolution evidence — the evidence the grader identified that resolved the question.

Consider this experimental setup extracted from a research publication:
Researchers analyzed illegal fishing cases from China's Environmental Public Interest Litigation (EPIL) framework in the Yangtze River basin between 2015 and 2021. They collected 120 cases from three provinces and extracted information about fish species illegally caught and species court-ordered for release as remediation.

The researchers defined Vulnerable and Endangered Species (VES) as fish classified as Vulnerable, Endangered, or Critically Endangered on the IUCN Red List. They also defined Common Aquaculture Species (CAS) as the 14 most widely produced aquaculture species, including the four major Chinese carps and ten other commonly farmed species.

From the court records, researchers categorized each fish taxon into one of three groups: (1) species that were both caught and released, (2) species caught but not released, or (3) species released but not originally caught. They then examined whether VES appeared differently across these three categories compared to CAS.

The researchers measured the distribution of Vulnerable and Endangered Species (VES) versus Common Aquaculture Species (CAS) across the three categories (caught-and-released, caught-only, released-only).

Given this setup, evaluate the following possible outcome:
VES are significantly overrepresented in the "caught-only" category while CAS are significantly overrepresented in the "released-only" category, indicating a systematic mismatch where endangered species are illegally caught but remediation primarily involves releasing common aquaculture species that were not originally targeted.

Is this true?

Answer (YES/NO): NO